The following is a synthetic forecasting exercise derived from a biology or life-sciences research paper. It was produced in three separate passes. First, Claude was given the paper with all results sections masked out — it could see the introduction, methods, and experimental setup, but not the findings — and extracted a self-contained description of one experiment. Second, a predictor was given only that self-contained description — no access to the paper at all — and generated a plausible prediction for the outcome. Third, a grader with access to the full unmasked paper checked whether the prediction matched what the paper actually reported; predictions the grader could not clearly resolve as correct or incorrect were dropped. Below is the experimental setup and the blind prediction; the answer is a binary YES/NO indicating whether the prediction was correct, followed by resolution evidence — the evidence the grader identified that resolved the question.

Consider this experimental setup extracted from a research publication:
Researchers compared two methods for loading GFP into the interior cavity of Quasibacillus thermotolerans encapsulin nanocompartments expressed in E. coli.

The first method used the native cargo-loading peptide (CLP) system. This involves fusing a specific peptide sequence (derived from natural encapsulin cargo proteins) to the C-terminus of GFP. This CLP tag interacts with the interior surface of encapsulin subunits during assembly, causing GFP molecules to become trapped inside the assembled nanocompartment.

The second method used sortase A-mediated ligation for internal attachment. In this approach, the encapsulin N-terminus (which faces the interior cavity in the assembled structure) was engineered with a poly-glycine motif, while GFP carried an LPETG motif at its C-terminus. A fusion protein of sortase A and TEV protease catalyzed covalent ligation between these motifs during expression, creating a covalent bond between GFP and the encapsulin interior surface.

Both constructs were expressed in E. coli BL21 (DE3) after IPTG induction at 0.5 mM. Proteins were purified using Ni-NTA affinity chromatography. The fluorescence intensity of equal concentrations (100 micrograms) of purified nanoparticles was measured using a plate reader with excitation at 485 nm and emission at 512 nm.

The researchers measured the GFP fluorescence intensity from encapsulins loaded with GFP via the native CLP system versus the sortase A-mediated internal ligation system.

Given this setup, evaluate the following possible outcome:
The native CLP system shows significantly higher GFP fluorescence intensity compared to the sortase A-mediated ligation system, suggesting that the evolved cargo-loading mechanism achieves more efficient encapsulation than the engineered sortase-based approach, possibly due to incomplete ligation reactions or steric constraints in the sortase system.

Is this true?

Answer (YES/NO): NO